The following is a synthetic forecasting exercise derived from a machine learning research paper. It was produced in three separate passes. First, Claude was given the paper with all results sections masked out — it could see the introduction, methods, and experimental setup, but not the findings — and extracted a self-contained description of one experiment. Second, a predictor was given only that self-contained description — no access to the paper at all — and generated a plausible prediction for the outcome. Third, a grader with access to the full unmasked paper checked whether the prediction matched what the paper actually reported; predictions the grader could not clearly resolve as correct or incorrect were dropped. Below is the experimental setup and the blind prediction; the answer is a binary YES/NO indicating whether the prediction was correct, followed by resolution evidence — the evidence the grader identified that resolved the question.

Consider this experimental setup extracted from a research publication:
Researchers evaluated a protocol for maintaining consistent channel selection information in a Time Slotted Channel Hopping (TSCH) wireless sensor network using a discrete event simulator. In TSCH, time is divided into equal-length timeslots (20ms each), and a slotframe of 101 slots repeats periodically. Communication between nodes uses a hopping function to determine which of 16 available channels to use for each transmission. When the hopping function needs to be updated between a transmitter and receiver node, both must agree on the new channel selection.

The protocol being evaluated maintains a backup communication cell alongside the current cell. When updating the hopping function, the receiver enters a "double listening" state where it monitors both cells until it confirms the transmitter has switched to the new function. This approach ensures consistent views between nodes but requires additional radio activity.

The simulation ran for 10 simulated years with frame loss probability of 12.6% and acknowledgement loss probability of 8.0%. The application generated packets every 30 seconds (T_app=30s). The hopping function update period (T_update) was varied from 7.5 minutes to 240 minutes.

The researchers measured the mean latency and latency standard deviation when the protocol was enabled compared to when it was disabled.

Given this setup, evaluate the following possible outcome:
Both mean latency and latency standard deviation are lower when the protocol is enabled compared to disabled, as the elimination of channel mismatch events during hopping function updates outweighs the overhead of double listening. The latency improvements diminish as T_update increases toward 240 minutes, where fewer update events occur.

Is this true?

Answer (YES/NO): NO